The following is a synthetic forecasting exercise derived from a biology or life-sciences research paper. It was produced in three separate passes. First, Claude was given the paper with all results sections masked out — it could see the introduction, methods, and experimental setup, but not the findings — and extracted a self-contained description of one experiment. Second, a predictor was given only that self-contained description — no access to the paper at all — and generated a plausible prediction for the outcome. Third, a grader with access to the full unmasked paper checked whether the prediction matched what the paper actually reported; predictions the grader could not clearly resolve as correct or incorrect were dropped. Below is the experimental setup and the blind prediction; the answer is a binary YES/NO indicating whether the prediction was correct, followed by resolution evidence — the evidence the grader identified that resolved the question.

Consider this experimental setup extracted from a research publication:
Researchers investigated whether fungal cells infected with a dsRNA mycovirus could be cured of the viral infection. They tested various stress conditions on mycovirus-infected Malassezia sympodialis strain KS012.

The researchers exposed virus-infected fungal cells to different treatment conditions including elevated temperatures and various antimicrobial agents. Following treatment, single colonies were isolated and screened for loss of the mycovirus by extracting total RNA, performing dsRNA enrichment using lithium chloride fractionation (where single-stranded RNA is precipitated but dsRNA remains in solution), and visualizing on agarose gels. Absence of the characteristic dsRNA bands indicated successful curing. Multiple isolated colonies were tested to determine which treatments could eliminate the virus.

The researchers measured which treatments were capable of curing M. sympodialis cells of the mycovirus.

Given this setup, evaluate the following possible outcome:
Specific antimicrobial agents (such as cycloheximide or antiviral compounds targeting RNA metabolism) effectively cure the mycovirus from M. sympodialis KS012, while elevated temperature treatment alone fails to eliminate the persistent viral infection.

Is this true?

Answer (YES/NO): NO